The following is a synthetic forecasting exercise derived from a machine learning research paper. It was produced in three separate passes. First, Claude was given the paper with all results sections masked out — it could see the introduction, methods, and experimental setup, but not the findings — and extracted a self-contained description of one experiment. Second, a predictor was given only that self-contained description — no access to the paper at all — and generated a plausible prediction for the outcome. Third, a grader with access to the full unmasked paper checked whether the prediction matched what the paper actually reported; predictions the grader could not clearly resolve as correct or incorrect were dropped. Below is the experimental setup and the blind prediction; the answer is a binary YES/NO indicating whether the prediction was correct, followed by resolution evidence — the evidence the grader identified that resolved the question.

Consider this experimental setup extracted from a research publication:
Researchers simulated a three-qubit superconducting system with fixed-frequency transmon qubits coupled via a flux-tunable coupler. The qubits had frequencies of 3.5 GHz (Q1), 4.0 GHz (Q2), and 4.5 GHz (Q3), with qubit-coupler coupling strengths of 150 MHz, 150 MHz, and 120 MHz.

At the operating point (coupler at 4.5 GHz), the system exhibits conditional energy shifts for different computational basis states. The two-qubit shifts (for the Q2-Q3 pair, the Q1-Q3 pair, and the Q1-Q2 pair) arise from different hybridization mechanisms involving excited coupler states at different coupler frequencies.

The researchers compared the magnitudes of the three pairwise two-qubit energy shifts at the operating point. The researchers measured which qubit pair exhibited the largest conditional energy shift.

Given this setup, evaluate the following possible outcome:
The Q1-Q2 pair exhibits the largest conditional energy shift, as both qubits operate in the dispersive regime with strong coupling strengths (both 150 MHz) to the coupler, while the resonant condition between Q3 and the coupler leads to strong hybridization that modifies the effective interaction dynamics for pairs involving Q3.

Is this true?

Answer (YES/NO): NO